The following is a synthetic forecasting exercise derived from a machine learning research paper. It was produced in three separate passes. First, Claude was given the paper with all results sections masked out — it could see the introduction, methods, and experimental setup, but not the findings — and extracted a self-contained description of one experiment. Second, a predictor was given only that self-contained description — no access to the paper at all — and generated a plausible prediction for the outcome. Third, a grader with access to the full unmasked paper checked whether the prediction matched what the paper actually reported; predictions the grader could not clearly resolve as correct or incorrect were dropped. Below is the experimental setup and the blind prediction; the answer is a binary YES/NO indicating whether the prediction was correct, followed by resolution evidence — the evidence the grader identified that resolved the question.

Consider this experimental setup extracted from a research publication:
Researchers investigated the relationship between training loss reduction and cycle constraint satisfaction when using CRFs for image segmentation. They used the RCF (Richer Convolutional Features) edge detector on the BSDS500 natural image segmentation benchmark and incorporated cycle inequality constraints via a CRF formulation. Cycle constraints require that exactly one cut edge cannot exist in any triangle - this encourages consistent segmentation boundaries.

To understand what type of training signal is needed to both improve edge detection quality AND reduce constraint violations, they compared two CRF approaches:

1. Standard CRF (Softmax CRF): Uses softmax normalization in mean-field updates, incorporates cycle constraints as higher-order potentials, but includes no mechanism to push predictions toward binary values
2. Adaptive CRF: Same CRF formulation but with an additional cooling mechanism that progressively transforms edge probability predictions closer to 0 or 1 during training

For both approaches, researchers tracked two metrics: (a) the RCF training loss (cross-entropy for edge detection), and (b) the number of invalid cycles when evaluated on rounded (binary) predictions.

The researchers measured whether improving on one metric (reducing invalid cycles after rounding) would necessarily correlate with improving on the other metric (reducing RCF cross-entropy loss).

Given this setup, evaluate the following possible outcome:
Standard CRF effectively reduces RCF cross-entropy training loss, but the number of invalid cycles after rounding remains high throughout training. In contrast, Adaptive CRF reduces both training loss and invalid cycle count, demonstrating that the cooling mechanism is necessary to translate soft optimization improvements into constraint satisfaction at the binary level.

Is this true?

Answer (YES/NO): NO